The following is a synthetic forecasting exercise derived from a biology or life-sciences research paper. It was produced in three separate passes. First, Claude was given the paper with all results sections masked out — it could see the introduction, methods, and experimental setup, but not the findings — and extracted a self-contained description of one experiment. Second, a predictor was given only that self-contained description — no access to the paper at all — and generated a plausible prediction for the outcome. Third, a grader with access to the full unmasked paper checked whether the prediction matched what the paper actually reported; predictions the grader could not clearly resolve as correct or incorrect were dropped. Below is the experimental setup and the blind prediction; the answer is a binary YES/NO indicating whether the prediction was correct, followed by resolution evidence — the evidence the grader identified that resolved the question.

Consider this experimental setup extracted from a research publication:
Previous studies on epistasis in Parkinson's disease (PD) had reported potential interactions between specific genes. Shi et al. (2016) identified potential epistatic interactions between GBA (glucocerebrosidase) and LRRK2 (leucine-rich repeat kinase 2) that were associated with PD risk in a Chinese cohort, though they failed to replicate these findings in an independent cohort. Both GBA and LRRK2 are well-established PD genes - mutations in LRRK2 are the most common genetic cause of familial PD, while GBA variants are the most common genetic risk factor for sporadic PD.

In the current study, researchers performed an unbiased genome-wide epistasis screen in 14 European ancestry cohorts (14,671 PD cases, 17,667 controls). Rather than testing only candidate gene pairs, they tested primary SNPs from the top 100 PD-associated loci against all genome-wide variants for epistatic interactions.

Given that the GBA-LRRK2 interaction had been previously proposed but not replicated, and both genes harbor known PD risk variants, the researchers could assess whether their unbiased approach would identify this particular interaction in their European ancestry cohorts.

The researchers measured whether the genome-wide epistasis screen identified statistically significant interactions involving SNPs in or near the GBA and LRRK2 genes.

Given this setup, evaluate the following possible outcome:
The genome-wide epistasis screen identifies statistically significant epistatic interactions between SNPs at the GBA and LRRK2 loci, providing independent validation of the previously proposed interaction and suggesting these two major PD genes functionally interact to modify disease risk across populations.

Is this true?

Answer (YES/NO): NO